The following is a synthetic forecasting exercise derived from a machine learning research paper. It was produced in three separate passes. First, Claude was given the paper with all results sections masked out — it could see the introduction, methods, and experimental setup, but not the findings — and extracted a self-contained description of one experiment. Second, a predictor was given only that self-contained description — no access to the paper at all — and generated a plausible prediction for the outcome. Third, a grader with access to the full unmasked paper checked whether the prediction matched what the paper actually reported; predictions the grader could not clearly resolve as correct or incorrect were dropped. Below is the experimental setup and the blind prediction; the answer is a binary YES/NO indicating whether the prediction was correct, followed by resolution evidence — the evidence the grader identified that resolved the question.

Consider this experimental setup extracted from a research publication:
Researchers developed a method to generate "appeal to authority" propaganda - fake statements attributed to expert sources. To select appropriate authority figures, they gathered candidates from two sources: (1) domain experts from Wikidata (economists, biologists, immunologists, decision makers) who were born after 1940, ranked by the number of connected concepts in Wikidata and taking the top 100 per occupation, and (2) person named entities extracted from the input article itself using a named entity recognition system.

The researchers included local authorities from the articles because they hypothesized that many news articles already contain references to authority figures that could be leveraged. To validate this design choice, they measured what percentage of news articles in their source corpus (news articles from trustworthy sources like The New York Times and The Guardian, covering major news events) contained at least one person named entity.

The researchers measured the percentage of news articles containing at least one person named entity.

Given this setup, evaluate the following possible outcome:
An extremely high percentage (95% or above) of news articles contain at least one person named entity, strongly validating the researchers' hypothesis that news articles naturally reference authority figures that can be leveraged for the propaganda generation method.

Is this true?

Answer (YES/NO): NO